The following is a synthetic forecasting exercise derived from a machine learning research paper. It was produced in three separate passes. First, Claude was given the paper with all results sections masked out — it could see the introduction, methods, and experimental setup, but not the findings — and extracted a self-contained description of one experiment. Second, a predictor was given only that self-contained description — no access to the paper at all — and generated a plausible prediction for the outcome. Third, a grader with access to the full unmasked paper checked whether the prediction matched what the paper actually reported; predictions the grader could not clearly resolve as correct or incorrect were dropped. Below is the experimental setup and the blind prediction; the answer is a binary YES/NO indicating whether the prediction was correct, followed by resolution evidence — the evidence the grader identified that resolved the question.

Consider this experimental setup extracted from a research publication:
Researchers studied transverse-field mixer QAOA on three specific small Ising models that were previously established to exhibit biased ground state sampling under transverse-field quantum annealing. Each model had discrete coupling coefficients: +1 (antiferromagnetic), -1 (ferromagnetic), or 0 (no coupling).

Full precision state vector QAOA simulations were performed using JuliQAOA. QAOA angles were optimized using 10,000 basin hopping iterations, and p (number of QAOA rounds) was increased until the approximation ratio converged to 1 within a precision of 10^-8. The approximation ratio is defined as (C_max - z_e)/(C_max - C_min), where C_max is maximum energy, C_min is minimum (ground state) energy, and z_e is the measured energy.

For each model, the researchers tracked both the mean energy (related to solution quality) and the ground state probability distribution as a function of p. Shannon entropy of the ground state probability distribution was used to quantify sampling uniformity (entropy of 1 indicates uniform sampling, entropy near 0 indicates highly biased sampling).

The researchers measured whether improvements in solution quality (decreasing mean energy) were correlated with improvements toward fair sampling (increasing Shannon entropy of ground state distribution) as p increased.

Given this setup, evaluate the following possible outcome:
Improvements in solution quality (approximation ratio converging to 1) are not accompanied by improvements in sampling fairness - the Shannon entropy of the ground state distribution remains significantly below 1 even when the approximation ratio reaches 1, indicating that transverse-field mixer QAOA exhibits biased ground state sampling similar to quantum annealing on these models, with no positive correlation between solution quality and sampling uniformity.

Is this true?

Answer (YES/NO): YES